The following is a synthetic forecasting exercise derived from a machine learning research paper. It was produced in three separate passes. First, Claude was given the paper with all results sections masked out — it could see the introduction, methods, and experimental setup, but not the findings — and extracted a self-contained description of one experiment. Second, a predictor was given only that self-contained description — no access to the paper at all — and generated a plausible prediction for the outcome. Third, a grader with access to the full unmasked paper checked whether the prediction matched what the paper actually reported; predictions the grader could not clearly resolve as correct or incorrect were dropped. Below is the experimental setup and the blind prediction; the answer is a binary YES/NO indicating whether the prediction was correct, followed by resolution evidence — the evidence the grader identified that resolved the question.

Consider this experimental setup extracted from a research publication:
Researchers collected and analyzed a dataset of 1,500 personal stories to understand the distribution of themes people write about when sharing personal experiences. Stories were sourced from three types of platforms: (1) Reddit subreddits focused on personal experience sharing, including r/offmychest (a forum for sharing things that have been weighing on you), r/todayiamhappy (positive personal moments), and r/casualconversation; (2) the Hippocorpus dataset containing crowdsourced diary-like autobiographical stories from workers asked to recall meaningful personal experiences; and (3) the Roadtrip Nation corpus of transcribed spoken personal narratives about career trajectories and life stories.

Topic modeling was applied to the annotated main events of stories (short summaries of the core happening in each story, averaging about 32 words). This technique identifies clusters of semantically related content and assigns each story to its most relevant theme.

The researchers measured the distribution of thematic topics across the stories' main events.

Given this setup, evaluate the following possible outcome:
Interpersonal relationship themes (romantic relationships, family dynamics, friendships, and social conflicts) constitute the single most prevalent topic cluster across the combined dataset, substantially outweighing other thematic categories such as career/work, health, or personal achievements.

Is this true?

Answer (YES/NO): NO